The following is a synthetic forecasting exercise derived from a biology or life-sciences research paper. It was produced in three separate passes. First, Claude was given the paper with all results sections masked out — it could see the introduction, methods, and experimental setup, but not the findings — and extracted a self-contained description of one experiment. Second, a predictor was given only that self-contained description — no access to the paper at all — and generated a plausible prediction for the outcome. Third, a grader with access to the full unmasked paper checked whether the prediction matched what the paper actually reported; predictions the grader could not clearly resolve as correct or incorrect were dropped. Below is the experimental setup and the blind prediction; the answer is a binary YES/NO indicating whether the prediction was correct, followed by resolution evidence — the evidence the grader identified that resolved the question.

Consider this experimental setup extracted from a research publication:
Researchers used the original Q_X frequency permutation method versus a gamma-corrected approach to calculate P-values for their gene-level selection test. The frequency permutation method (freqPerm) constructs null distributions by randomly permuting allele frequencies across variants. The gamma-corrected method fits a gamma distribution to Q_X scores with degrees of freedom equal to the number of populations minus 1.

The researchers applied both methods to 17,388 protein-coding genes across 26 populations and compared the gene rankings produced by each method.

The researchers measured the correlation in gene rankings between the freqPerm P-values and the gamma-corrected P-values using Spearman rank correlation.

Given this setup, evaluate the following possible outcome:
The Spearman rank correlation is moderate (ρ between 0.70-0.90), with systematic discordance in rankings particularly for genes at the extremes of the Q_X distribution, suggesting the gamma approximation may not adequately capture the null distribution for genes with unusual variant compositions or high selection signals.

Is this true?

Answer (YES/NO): NO